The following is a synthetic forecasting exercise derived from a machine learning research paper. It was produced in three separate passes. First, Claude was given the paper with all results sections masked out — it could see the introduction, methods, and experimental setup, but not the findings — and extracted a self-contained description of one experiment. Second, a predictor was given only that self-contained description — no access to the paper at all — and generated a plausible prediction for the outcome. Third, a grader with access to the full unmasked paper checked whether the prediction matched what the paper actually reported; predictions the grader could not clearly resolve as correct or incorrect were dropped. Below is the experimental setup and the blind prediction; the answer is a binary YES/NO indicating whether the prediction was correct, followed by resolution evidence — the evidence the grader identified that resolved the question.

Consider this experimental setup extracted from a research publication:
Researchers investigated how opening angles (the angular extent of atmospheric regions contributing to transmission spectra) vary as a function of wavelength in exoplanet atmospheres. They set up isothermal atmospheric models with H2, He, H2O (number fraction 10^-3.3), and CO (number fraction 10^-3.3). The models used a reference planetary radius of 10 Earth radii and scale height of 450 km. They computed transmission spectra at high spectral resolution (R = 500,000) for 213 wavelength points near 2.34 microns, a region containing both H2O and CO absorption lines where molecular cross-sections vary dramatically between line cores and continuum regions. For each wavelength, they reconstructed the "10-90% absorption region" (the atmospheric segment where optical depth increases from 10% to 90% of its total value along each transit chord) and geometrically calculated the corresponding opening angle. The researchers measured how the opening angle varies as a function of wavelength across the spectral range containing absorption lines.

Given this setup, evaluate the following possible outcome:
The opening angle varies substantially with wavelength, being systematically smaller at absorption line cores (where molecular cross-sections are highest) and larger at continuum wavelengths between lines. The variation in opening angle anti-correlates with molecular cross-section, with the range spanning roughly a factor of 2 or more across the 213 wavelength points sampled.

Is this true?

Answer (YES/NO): NO